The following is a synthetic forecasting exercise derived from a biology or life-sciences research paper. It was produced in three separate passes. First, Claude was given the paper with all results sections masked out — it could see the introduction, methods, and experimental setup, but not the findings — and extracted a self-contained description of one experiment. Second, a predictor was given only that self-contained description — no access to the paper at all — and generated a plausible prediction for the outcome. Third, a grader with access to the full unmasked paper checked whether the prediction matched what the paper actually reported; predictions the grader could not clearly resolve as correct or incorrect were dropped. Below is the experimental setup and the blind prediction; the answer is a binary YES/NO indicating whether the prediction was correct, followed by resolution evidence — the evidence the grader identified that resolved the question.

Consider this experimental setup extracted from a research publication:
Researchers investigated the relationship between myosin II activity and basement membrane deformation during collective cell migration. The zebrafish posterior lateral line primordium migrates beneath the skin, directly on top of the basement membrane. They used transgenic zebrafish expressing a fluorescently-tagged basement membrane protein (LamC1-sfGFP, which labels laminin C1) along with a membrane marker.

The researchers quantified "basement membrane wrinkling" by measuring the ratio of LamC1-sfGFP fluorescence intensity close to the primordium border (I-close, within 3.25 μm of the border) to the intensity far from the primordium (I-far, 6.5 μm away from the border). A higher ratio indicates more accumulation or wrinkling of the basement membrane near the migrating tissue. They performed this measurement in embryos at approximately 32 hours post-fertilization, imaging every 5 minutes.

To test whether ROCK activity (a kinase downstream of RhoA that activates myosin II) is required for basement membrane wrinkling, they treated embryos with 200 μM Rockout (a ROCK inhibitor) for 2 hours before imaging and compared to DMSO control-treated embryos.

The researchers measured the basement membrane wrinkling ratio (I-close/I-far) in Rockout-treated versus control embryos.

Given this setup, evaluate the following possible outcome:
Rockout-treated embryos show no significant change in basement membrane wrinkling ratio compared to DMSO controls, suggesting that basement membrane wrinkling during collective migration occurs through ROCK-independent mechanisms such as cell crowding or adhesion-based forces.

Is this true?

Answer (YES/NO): NO